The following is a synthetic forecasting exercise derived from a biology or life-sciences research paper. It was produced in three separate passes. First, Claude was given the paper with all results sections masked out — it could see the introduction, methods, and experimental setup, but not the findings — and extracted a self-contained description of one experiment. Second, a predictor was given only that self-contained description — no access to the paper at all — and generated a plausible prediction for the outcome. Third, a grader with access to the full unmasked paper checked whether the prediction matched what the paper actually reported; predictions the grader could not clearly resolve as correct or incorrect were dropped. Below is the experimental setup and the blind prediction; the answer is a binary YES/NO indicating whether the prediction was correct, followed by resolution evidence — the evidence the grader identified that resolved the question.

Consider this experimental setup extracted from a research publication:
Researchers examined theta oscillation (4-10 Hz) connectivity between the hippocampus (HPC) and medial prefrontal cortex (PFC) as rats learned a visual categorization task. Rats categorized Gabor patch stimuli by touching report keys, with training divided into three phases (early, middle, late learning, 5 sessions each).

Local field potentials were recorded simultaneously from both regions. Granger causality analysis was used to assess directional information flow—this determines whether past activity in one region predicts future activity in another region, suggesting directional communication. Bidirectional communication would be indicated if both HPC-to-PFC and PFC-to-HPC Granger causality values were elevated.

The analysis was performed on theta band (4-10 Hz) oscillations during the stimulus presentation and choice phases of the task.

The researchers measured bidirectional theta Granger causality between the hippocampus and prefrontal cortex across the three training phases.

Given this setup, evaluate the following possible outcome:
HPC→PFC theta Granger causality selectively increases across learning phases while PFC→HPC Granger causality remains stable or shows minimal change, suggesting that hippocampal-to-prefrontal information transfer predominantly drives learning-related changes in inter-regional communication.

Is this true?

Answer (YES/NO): NO